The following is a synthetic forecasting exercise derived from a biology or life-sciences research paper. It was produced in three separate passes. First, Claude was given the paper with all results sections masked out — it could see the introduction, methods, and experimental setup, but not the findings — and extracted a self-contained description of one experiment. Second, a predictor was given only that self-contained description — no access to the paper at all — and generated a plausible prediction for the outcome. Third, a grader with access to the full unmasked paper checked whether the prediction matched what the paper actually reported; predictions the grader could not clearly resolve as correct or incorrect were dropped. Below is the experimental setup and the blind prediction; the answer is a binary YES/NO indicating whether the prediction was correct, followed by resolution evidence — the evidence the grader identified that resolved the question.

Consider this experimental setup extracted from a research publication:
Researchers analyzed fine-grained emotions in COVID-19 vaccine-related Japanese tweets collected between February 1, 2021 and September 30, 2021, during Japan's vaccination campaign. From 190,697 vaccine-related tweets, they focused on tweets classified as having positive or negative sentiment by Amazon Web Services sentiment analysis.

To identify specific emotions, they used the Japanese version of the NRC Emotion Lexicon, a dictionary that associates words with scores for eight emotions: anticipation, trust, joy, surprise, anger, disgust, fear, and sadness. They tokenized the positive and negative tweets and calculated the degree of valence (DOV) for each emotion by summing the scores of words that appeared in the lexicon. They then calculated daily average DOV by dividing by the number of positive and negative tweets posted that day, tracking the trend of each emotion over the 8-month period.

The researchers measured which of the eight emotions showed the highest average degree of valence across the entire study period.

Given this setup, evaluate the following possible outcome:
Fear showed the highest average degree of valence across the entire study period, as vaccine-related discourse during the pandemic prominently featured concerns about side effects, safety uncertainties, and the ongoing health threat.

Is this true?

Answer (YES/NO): YES